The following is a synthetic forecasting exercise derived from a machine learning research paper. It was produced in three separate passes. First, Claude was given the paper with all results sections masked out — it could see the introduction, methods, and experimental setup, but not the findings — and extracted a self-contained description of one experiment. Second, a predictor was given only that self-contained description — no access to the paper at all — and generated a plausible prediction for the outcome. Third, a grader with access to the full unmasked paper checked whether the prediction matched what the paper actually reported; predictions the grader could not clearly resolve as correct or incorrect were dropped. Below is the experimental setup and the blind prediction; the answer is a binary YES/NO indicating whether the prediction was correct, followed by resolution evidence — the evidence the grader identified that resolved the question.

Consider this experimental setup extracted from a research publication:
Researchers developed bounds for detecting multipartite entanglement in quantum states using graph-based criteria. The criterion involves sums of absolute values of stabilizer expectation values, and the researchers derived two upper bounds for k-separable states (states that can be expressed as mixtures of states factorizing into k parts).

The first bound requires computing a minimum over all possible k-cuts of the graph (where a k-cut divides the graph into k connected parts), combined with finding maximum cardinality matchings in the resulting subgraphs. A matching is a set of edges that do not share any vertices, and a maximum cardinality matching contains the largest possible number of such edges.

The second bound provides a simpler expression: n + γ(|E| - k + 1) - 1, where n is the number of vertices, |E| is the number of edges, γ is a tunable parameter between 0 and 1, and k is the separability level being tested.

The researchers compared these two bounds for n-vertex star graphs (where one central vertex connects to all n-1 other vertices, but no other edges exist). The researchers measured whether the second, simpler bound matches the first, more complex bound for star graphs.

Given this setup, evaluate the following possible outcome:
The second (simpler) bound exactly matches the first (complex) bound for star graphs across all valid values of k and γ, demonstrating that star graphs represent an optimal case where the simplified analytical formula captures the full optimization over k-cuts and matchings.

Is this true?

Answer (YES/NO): YES